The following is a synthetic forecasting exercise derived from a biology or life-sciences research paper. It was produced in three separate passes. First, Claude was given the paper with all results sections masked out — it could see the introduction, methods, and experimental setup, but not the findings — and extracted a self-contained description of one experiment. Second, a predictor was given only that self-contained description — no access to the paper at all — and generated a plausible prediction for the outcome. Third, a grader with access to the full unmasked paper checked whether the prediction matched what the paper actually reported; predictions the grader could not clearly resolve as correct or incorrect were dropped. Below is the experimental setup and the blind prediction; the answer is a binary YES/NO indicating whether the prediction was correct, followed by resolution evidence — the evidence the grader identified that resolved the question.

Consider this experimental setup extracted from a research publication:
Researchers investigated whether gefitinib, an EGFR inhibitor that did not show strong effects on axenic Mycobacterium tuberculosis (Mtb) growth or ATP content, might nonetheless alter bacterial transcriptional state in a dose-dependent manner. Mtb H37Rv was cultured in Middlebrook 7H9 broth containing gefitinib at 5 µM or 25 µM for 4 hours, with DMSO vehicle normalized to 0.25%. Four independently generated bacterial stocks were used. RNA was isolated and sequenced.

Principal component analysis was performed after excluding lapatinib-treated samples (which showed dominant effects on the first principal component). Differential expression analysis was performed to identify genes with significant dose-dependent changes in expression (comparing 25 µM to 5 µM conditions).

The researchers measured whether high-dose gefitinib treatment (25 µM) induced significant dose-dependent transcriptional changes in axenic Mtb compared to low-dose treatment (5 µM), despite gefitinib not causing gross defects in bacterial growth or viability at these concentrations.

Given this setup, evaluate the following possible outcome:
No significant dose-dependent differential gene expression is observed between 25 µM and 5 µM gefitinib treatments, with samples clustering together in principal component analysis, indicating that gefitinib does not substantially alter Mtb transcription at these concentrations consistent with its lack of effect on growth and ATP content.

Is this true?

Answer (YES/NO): NO